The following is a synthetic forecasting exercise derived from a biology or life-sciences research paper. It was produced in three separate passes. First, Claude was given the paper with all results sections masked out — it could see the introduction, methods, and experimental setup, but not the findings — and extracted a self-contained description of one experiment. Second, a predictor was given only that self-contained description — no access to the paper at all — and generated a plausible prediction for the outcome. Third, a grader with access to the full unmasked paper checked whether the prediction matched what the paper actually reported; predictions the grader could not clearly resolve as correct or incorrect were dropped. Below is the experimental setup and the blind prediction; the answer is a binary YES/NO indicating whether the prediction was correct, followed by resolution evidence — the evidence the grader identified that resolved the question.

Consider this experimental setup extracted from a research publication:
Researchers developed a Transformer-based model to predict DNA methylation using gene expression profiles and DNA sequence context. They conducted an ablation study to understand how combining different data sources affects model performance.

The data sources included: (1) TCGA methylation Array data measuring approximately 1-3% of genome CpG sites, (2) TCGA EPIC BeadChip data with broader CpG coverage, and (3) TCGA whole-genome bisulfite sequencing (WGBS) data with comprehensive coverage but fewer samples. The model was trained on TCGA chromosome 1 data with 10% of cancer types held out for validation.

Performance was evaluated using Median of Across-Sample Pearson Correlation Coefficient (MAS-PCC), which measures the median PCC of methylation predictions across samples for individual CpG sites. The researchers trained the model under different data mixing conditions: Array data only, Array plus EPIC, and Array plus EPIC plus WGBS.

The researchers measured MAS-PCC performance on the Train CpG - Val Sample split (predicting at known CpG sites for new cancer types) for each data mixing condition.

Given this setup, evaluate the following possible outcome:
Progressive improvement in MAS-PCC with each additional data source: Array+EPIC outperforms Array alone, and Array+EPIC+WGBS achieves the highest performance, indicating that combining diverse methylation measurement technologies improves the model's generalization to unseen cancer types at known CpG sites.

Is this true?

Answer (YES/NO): YES